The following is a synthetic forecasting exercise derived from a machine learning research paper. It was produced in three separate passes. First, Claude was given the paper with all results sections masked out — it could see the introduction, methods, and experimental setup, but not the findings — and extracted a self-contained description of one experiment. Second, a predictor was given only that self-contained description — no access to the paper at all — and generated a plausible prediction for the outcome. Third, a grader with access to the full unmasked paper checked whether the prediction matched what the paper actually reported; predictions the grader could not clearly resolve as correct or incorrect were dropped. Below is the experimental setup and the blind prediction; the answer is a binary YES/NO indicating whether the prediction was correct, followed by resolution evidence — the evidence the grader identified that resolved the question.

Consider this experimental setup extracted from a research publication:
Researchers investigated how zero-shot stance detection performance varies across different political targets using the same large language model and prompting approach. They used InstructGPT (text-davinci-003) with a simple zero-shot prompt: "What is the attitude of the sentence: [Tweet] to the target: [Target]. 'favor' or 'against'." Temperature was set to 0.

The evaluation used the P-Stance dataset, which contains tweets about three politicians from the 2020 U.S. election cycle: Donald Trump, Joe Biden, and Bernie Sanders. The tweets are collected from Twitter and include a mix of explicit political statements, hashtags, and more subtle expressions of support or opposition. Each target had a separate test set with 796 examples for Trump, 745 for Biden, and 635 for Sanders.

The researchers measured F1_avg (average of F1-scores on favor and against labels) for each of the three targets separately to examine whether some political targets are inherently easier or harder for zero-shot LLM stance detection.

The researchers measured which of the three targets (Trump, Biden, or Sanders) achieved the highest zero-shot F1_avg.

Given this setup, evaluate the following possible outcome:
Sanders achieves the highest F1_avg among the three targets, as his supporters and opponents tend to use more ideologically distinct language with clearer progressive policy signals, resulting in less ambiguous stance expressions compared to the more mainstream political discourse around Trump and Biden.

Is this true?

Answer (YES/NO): NO